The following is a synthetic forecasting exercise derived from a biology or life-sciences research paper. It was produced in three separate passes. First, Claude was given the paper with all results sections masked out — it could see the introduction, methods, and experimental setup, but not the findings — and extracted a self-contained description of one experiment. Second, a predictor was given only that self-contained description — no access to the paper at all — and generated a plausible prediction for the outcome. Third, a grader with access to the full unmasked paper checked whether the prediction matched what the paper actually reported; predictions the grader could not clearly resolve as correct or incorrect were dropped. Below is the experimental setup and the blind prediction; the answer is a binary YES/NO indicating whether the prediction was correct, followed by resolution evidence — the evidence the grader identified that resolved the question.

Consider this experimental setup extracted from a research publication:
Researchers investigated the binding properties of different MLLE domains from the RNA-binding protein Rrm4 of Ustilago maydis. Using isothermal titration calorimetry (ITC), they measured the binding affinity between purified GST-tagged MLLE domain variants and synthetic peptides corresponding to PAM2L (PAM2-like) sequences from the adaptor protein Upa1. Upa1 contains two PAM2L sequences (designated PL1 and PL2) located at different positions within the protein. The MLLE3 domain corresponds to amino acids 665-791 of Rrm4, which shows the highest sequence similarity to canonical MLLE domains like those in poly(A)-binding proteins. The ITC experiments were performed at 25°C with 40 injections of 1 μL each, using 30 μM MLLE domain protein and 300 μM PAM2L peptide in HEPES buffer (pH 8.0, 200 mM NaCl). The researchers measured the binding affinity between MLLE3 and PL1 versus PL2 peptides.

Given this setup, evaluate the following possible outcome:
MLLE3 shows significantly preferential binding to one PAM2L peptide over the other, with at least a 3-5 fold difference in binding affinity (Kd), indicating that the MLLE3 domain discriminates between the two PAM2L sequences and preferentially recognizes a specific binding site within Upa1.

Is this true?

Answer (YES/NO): NO